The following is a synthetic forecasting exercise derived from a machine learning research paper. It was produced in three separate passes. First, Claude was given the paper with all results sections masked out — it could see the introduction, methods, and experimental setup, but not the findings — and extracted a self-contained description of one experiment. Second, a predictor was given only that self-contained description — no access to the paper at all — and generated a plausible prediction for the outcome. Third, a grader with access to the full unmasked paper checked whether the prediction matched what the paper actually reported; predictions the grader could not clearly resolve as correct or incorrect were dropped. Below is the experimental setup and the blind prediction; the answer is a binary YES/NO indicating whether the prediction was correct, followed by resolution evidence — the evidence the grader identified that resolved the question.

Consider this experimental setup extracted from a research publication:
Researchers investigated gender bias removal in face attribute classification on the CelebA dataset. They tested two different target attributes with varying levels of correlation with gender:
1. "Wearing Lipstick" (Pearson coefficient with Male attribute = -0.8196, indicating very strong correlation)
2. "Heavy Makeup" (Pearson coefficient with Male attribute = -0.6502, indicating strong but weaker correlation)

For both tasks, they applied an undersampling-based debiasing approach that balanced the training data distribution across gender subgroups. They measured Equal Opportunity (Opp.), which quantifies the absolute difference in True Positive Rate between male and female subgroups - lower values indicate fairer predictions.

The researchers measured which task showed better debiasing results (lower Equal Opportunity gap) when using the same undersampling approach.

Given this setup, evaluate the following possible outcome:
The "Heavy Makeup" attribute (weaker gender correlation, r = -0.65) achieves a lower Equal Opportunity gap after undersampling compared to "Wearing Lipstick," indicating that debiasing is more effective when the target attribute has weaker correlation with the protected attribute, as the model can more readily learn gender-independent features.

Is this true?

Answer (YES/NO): NO